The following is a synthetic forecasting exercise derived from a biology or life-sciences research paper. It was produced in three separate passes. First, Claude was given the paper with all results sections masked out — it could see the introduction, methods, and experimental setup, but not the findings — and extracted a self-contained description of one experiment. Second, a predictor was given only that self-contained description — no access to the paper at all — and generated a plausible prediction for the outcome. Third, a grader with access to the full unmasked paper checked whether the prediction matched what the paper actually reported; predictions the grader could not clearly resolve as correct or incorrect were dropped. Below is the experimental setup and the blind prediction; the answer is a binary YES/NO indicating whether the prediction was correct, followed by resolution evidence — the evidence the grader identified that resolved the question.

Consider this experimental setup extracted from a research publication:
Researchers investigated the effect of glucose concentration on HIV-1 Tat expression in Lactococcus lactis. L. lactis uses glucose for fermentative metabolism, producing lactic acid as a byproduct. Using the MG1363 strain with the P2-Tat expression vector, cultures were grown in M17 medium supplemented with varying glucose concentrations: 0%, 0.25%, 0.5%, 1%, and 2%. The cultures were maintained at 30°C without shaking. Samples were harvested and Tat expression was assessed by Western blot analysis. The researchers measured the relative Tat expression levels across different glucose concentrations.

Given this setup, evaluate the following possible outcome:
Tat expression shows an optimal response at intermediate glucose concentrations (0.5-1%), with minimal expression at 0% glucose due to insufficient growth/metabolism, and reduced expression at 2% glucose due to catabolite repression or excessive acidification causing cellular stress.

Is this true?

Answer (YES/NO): NO